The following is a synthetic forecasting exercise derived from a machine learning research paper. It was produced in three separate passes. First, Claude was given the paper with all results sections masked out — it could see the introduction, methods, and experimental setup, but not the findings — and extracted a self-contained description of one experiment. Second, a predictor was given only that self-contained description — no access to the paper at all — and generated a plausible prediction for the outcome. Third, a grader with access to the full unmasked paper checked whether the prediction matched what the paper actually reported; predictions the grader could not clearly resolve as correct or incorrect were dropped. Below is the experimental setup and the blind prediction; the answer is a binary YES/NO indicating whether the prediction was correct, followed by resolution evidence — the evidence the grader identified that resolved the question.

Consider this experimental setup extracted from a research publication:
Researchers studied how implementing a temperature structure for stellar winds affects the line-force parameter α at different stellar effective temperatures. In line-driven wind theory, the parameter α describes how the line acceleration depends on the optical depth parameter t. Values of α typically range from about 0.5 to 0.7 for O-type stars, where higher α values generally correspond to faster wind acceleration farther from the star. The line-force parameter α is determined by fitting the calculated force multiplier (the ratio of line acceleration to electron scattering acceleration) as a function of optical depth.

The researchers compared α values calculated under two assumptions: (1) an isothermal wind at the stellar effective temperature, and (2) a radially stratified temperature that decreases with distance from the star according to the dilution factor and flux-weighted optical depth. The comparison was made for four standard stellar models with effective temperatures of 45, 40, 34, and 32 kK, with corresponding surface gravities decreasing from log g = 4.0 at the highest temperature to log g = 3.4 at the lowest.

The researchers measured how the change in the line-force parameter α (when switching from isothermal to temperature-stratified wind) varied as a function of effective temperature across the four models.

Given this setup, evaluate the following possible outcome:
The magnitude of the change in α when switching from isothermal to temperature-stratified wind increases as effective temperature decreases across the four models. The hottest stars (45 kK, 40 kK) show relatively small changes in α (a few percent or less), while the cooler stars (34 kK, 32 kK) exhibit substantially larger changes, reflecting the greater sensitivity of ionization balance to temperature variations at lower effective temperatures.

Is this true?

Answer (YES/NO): NO